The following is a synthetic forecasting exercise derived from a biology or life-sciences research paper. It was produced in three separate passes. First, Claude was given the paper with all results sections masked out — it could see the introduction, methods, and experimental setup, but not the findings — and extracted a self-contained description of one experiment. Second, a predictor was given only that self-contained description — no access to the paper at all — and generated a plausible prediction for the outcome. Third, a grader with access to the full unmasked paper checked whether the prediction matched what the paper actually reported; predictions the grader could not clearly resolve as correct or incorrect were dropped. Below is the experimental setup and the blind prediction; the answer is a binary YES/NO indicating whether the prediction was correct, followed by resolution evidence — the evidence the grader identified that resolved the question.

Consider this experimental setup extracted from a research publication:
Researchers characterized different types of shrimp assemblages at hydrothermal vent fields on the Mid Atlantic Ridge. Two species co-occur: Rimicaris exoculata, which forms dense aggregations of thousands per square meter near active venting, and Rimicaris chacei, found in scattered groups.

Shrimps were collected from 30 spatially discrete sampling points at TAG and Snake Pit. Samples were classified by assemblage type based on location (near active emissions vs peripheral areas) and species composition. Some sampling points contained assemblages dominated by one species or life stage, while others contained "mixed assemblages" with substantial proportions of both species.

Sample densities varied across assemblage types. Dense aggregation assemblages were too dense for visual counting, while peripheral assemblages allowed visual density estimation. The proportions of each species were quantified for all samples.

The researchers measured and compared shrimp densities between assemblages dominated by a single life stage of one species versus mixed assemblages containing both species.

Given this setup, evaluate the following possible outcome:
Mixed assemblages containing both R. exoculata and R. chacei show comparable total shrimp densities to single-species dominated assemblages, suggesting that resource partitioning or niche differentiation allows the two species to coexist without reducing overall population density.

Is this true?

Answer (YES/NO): NO